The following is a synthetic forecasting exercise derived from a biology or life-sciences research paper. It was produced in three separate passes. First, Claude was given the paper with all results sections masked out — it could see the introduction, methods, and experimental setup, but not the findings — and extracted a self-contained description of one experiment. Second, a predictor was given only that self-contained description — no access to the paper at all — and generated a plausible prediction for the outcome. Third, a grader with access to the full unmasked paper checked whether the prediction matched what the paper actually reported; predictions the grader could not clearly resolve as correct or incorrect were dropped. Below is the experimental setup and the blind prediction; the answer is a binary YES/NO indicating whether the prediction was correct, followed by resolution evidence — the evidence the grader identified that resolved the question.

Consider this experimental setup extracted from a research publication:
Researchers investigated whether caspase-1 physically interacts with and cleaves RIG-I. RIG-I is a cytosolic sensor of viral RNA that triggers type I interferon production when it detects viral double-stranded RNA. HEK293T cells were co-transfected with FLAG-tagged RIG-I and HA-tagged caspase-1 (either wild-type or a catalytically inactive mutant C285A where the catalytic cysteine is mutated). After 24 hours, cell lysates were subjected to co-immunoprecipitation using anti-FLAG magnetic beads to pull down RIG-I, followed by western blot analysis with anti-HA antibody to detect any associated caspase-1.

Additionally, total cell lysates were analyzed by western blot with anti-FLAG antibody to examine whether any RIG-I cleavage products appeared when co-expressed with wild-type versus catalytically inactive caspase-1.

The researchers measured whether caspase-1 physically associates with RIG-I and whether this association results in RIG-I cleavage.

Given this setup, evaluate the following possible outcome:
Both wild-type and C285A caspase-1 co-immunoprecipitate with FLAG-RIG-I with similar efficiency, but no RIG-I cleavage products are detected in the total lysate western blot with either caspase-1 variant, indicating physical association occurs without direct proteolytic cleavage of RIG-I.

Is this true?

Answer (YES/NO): NO